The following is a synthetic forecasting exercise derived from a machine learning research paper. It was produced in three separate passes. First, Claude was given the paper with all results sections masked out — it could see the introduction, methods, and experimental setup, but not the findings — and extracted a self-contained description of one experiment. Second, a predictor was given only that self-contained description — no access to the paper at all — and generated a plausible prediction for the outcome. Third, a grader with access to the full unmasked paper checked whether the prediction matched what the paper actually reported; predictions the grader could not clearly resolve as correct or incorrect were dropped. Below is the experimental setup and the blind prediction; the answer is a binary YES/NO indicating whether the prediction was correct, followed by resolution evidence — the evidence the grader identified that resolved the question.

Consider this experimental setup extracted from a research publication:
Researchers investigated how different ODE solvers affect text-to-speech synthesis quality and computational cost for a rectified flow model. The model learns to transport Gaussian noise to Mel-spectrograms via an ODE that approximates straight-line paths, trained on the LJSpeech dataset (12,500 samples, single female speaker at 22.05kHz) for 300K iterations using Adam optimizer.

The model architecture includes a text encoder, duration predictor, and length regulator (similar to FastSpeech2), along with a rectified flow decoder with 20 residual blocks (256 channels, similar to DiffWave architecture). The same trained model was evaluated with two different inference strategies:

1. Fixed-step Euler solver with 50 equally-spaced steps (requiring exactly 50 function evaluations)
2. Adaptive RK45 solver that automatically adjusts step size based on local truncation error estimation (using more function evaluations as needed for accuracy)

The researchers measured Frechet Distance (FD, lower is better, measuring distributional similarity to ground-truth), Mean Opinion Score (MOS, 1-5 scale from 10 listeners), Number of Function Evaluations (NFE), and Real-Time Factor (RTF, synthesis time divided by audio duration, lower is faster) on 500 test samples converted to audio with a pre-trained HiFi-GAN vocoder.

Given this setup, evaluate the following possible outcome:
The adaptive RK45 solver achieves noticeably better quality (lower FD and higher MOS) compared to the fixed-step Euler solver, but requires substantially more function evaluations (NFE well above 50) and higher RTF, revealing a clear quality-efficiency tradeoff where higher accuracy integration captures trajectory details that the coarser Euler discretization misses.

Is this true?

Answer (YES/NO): YES